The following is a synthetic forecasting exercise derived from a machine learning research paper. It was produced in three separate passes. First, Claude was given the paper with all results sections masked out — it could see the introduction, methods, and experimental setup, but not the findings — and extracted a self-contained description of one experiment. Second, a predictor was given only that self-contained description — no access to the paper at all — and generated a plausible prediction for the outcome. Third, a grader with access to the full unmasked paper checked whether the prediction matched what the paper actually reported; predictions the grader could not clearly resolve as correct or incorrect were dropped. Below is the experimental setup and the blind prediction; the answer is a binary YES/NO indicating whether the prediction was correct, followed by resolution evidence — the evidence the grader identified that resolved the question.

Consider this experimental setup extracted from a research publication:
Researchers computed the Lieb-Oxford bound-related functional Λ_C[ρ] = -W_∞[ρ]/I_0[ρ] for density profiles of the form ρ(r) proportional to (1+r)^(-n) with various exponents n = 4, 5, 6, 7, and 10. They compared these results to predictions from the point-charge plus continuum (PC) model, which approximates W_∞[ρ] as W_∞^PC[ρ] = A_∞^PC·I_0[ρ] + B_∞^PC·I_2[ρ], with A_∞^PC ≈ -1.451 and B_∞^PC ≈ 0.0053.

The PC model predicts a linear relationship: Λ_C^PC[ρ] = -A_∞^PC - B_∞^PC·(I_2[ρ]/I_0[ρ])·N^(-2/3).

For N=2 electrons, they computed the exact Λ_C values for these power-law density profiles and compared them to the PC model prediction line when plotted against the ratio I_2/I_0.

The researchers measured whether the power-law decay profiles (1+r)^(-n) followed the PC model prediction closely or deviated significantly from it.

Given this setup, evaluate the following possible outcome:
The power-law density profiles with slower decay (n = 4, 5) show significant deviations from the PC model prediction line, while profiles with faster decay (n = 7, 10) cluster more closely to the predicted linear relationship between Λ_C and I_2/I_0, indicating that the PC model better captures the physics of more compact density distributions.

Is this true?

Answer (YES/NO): NO